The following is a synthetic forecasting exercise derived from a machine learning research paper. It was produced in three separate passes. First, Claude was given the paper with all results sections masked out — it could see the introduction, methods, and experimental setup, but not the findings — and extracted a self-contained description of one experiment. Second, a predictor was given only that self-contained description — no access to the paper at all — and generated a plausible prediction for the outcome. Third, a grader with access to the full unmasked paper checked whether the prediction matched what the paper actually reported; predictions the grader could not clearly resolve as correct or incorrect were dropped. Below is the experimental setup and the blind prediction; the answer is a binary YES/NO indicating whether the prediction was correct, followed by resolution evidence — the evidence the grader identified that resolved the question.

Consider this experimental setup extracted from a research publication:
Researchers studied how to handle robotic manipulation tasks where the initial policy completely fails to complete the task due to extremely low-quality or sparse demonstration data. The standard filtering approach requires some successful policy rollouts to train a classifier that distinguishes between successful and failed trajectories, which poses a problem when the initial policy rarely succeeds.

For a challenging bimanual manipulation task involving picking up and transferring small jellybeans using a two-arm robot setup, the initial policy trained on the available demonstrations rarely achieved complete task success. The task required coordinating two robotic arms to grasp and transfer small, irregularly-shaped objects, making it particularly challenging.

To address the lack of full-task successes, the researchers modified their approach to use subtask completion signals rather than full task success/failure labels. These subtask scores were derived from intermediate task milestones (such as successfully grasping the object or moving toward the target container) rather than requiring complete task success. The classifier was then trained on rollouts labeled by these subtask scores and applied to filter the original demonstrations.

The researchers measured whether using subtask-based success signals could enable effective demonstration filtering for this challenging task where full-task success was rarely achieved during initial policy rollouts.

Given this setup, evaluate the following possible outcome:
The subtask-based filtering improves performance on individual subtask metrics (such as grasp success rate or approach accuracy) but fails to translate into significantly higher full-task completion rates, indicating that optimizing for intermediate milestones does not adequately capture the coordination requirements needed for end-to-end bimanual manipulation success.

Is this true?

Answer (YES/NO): NO